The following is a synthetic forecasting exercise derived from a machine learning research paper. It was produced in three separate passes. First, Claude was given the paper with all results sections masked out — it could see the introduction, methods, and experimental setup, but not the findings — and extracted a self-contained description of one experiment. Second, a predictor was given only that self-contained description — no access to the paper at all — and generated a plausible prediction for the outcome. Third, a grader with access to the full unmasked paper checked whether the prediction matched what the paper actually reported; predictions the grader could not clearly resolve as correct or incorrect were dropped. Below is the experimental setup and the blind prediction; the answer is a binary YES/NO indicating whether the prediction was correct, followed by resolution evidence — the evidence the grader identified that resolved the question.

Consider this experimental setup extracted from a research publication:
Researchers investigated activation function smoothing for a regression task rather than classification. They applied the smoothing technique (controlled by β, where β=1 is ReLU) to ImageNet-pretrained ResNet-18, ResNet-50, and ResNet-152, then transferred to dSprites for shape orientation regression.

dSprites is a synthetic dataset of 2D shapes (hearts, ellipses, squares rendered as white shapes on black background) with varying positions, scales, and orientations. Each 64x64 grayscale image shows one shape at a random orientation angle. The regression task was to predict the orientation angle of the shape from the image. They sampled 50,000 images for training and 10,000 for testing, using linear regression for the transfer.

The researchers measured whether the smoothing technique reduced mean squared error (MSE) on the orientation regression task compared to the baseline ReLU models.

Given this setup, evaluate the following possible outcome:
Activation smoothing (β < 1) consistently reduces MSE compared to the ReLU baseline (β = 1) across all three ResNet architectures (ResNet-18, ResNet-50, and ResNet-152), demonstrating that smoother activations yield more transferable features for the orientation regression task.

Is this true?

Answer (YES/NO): YES